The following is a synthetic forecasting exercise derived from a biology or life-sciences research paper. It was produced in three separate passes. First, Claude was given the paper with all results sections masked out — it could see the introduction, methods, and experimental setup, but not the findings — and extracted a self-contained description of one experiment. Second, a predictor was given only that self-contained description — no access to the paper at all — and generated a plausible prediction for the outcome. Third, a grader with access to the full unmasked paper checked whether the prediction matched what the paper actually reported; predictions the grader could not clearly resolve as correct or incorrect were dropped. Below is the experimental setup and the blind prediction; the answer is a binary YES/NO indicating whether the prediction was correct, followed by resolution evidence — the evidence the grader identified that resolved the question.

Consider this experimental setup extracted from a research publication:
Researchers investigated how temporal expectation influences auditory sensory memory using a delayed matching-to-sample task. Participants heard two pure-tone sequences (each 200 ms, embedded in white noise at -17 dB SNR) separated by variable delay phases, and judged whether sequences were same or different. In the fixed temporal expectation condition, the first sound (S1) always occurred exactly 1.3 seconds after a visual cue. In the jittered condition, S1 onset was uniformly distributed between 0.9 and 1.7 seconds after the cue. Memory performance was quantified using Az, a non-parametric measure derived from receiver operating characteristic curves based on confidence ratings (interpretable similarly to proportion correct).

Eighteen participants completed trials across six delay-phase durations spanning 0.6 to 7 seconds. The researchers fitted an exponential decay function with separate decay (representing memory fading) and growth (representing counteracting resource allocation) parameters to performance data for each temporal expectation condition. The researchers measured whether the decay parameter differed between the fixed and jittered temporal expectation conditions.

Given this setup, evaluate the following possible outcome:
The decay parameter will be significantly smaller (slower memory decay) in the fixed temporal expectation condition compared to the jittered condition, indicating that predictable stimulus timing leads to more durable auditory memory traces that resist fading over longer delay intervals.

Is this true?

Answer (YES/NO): NO